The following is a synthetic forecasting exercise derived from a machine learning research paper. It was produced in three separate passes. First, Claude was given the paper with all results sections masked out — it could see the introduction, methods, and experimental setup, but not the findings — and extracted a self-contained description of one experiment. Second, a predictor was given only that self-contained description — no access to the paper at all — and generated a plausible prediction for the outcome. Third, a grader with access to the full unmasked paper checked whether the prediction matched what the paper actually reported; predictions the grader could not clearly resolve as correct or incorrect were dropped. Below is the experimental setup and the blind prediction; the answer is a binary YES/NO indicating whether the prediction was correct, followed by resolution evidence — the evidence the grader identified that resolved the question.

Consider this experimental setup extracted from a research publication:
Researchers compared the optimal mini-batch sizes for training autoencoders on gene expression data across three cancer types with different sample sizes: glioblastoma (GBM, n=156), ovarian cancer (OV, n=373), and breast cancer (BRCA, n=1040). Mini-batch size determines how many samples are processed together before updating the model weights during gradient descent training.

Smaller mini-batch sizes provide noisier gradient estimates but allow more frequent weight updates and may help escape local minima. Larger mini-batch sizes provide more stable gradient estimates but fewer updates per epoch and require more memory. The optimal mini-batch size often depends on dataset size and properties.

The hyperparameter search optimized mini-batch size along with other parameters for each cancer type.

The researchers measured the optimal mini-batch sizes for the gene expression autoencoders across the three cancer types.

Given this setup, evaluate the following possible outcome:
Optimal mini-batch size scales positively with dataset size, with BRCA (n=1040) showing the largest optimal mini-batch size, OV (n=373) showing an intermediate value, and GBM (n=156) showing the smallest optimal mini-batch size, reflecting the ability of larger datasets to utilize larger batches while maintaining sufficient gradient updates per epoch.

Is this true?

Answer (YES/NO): NO